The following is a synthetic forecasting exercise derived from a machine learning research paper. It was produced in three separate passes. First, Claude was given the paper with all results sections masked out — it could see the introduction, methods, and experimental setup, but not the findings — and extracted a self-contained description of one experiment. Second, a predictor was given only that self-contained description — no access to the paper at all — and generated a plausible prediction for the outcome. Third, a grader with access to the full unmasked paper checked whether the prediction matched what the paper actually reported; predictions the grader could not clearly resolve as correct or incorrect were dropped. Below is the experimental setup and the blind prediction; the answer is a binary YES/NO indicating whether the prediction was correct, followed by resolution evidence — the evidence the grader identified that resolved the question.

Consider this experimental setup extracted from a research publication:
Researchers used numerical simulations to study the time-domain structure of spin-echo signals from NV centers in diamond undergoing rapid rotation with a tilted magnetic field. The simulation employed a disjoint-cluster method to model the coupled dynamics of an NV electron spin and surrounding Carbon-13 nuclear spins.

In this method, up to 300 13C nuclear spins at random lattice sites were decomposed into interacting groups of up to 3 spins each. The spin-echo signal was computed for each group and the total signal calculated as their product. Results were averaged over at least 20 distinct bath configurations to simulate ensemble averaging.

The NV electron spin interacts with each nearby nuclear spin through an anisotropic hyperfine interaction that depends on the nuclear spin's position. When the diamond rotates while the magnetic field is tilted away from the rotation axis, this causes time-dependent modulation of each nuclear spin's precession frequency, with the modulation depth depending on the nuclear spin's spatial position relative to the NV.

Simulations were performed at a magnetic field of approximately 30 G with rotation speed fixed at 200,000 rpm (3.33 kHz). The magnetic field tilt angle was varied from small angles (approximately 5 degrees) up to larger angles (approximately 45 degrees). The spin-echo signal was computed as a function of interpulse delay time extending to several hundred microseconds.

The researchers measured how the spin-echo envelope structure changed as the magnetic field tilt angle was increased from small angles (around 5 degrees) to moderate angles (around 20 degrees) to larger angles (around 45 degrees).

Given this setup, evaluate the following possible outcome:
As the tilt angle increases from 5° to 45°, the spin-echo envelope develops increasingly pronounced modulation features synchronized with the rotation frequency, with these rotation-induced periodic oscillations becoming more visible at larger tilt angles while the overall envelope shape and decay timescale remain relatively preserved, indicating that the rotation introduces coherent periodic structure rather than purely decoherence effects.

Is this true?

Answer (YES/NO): NO